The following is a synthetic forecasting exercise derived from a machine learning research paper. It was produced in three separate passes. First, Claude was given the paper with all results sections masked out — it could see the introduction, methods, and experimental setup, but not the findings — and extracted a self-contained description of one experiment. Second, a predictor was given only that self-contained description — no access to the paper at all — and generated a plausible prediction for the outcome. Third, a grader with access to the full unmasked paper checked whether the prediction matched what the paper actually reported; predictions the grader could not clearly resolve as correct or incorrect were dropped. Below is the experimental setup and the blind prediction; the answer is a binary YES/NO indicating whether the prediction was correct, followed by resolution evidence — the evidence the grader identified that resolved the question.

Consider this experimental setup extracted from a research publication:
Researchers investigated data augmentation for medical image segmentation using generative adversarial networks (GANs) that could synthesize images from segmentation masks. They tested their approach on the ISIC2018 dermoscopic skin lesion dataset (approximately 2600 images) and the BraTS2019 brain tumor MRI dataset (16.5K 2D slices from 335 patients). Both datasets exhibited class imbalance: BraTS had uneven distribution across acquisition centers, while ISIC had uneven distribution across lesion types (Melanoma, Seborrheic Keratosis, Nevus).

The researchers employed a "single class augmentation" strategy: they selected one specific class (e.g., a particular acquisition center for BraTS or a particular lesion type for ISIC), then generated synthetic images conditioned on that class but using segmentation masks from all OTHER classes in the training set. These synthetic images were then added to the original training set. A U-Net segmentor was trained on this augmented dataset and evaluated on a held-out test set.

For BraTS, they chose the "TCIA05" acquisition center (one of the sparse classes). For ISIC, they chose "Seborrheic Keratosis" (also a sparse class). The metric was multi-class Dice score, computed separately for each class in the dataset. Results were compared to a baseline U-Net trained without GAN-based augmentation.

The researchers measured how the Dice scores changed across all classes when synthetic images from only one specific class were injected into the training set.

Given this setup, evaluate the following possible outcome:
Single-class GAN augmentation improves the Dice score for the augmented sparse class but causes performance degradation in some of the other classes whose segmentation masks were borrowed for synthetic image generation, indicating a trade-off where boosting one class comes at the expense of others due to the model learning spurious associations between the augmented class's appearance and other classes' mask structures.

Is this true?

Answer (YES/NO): NO